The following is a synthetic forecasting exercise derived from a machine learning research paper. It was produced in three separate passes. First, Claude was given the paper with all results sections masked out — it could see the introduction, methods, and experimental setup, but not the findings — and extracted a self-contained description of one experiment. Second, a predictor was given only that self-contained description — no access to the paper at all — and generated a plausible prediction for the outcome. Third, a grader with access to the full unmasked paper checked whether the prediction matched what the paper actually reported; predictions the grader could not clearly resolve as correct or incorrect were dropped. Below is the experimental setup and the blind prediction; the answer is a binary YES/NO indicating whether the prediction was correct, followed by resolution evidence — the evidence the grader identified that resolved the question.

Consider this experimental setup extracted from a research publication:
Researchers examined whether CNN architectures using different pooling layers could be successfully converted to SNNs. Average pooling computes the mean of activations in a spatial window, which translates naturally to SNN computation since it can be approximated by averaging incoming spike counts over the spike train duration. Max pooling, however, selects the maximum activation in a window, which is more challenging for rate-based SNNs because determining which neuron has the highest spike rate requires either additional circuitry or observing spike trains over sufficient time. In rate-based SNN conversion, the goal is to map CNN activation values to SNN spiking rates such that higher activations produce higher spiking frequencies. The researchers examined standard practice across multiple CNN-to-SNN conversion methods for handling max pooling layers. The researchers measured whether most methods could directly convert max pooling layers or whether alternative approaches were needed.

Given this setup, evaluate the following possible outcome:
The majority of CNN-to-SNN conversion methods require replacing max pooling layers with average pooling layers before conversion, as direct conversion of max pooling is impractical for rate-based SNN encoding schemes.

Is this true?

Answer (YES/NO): YES